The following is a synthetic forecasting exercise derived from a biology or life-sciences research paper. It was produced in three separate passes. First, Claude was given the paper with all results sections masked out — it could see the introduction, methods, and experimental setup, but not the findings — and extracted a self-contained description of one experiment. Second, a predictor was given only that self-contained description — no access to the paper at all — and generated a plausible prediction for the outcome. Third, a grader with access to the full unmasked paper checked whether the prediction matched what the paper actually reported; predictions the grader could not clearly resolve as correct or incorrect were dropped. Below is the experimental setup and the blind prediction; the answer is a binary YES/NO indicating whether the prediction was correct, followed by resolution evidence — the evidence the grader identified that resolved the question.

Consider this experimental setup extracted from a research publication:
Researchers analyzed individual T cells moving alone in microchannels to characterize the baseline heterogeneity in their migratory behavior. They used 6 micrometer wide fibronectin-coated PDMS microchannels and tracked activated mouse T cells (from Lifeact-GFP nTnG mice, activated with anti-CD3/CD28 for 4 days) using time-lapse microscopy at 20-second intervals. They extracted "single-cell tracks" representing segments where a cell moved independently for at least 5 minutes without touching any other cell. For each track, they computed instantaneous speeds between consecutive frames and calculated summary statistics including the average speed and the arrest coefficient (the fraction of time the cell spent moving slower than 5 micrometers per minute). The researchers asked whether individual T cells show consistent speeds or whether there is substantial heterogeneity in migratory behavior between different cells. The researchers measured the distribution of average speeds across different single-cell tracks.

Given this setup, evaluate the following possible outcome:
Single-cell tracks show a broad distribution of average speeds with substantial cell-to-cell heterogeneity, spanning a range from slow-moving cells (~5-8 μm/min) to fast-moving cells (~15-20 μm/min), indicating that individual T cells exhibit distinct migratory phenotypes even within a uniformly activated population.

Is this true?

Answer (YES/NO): NO